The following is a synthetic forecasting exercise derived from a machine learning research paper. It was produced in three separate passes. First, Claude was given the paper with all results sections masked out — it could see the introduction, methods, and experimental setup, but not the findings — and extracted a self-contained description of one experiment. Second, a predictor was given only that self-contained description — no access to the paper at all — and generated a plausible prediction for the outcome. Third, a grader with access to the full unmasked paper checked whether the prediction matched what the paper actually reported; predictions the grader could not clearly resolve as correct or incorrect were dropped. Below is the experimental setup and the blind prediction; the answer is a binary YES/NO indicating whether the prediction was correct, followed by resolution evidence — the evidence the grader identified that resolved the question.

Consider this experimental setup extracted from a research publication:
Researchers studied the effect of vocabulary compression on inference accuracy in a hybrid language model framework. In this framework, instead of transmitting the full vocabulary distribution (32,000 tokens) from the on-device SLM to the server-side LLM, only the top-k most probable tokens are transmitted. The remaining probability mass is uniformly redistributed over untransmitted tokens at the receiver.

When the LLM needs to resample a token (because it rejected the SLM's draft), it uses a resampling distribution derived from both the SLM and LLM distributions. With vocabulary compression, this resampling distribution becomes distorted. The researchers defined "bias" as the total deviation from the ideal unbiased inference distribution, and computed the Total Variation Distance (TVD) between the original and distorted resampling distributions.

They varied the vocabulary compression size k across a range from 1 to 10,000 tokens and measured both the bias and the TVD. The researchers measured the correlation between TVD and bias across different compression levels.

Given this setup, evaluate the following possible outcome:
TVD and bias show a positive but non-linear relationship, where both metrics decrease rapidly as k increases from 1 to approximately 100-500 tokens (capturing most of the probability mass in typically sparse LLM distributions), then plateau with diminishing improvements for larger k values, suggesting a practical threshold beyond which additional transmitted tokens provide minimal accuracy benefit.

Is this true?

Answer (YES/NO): NO